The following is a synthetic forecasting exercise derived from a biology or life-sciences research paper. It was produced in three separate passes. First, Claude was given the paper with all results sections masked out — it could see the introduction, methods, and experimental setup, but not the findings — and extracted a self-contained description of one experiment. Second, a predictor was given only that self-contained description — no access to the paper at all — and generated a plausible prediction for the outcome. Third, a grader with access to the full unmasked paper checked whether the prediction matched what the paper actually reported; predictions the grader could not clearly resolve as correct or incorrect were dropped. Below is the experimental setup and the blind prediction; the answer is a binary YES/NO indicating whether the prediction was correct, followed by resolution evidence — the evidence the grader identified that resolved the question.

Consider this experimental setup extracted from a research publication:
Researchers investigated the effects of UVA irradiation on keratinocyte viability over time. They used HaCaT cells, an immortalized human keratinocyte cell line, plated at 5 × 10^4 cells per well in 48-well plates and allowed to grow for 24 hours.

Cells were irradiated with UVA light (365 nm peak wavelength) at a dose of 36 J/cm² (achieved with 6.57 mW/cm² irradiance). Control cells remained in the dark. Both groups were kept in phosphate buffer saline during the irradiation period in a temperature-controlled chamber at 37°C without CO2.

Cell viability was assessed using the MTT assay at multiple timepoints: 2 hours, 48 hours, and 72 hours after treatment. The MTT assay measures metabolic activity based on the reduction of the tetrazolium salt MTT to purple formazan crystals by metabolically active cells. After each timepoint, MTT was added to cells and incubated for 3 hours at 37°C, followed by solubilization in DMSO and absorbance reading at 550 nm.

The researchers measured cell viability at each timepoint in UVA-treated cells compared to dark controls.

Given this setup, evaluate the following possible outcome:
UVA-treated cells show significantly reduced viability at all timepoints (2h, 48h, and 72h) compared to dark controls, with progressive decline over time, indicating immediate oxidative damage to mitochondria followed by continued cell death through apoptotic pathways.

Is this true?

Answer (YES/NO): NO